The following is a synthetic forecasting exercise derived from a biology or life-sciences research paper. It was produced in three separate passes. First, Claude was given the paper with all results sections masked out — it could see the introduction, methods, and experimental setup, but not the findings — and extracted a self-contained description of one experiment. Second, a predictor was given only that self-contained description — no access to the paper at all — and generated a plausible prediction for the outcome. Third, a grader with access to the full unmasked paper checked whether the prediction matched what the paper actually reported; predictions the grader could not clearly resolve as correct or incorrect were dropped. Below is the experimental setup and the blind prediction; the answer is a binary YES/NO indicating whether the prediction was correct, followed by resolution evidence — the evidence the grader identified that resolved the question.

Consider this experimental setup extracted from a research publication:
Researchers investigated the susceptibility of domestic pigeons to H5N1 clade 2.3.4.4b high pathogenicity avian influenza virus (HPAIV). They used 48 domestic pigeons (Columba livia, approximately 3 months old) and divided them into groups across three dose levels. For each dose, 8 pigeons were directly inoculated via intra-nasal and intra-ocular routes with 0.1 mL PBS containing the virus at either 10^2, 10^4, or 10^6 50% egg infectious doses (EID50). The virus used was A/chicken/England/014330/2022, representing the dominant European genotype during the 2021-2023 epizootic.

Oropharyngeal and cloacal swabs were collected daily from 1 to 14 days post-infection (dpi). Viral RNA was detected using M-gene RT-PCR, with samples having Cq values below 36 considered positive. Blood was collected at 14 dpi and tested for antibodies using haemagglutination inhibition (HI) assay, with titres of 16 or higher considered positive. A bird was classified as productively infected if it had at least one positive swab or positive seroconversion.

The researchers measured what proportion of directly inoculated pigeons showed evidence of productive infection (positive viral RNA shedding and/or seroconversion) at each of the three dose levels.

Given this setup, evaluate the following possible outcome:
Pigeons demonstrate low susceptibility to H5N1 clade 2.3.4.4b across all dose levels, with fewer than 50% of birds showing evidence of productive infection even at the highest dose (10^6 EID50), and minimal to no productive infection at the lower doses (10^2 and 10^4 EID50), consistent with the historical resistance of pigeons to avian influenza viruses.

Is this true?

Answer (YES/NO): NO